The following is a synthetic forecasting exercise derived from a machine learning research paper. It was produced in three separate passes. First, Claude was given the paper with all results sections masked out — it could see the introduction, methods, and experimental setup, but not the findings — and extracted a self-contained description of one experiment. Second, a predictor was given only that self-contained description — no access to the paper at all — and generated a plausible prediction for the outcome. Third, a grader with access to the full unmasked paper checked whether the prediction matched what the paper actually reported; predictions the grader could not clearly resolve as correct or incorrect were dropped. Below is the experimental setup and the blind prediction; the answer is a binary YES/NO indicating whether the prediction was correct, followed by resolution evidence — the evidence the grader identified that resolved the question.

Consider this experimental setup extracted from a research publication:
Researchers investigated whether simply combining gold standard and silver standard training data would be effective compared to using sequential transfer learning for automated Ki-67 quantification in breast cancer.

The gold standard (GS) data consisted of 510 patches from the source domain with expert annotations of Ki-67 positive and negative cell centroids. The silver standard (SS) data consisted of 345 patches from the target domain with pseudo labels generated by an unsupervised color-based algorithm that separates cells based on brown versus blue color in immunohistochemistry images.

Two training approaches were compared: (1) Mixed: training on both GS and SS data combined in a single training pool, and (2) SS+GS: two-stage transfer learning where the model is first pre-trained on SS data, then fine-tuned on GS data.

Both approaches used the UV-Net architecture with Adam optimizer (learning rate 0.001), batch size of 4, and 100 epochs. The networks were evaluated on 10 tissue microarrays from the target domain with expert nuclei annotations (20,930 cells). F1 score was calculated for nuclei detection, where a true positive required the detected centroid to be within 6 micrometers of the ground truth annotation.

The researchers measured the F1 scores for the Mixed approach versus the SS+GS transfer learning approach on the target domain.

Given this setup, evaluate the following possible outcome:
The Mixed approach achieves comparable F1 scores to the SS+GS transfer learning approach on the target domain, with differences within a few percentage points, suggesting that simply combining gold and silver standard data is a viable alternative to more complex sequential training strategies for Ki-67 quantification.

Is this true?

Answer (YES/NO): NO